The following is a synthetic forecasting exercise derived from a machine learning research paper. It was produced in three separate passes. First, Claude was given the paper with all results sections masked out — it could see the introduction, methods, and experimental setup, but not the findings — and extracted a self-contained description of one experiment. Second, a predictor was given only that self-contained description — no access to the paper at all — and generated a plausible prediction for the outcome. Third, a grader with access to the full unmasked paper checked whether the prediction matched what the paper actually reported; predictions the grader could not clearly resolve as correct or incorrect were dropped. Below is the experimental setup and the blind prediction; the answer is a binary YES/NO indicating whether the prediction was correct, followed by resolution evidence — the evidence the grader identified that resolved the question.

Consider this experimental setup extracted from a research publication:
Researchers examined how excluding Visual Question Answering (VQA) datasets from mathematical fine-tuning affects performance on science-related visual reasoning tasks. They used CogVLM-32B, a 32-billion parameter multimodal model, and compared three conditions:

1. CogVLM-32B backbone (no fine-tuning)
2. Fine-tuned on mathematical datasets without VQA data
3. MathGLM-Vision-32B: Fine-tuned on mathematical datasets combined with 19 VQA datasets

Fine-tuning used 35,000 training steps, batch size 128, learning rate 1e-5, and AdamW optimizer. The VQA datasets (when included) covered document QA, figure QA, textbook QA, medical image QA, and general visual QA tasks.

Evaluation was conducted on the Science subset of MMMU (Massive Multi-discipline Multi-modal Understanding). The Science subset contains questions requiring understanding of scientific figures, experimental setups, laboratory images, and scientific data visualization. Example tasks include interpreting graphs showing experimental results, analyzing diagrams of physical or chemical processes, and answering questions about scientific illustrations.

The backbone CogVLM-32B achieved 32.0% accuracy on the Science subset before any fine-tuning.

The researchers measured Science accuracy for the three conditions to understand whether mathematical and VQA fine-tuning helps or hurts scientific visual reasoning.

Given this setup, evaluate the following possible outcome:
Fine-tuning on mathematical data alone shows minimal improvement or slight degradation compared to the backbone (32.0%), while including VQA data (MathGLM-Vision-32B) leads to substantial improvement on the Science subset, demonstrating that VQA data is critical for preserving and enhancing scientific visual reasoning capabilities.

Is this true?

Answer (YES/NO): NO